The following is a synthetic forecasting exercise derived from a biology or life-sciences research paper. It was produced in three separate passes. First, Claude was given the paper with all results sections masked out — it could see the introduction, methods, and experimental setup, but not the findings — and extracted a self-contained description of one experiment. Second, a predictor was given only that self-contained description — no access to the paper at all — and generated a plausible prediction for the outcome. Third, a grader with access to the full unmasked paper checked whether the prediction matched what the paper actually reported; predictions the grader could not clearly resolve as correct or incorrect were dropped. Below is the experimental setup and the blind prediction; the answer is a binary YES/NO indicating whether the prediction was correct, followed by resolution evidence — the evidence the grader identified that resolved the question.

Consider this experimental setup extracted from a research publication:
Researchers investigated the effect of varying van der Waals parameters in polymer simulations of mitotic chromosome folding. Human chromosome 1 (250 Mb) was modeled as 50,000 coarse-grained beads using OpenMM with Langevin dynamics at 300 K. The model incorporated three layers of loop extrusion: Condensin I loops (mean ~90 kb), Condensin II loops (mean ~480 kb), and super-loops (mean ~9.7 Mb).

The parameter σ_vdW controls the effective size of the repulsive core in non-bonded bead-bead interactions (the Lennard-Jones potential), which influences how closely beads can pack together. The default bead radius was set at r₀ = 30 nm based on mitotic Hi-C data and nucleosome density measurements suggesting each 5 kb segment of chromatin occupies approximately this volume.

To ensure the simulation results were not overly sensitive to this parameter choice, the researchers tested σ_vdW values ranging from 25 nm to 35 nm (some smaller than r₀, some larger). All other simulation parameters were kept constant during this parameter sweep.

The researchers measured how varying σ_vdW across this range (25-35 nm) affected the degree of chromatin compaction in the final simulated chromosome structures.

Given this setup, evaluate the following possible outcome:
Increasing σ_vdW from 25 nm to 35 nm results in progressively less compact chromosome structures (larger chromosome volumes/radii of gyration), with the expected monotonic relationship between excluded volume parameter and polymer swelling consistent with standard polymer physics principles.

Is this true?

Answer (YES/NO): NO